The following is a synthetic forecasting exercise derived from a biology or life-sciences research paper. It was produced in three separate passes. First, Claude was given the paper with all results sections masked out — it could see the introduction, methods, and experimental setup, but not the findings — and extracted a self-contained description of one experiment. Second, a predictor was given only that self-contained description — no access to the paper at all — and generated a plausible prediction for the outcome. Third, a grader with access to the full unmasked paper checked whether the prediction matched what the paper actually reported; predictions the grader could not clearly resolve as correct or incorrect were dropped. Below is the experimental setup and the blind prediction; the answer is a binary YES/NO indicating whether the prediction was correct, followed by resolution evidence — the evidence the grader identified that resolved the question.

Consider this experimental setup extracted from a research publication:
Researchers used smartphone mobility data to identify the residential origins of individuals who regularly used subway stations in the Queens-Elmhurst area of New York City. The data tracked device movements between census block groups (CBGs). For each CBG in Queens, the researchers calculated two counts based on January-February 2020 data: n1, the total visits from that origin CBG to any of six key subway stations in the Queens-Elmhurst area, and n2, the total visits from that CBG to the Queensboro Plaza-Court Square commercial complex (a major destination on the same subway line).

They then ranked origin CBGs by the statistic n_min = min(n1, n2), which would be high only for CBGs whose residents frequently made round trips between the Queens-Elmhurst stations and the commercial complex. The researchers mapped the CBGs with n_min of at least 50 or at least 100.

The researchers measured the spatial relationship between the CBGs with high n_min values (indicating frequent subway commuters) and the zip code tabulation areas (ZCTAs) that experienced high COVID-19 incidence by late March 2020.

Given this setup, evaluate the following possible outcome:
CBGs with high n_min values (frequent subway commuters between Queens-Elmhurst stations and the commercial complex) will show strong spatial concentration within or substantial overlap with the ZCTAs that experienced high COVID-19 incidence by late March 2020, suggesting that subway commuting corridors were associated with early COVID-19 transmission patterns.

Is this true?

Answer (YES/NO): YES